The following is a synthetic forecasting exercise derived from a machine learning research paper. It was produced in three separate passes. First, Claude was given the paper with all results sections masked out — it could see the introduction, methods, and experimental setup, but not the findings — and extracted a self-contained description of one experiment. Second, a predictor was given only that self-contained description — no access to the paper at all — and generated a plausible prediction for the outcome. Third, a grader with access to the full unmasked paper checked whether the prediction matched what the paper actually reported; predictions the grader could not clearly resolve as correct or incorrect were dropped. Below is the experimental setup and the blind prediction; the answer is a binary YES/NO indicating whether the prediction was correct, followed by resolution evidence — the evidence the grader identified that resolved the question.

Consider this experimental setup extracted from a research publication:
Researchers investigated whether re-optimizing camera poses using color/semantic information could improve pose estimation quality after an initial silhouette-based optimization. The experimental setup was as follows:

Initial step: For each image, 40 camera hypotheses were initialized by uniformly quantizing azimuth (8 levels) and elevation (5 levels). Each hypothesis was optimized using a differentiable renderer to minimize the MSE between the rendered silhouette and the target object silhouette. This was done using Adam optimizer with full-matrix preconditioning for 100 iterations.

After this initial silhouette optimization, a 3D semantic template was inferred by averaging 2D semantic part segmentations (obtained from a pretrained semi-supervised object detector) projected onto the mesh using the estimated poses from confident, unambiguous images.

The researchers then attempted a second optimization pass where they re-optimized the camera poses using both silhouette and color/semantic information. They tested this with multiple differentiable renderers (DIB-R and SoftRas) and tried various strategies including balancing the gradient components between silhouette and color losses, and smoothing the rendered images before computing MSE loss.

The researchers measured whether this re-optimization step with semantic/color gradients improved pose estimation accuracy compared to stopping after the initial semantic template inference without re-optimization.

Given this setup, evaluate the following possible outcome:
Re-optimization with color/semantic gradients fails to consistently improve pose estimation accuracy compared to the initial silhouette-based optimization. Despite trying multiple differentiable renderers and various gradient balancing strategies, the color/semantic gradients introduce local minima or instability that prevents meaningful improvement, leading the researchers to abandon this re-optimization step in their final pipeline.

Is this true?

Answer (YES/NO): YES